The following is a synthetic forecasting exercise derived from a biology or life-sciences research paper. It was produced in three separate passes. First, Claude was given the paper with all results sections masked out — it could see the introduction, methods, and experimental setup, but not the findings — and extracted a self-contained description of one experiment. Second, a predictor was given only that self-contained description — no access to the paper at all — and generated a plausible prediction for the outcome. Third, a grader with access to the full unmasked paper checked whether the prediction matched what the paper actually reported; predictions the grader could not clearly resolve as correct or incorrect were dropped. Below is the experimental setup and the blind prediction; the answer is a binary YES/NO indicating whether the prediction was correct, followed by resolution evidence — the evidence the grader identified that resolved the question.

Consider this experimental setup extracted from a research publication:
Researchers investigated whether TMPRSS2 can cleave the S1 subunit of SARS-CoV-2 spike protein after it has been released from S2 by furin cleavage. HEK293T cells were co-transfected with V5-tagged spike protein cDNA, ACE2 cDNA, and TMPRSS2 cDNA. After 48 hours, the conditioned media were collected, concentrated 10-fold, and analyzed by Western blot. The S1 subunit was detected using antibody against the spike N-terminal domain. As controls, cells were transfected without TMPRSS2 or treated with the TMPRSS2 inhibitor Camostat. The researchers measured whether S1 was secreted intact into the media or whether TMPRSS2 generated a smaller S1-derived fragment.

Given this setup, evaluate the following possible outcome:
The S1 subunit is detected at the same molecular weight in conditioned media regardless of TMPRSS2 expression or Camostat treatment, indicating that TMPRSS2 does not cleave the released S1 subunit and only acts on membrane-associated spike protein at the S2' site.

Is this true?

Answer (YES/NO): NO